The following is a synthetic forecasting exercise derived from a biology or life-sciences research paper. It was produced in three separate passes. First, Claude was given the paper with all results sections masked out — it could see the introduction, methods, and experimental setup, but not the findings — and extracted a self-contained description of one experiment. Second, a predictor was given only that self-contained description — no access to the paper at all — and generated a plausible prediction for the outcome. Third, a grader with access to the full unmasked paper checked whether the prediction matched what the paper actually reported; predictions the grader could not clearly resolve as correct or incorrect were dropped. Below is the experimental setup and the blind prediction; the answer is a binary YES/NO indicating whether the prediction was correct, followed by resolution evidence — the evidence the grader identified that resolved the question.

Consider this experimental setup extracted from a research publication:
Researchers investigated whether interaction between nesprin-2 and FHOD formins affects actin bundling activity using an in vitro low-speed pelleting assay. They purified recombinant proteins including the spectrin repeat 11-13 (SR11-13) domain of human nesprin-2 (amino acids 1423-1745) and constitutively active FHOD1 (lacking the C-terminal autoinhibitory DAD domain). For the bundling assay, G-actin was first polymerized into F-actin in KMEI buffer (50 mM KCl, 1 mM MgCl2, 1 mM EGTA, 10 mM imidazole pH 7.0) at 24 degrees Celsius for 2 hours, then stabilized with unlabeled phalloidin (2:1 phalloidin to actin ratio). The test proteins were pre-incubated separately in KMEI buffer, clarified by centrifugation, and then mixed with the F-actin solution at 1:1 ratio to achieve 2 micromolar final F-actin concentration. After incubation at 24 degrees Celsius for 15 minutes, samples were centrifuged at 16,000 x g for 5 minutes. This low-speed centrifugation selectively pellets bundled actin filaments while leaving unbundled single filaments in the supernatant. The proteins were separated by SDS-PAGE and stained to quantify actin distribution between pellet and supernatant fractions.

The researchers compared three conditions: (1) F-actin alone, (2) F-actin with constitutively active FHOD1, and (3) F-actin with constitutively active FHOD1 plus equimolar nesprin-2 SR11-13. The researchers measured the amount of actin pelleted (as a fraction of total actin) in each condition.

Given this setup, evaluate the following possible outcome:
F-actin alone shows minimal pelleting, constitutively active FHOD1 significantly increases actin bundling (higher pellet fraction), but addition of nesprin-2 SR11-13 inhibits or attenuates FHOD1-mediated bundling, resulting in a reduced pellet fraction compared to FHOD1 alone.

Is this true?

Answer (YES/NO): NO